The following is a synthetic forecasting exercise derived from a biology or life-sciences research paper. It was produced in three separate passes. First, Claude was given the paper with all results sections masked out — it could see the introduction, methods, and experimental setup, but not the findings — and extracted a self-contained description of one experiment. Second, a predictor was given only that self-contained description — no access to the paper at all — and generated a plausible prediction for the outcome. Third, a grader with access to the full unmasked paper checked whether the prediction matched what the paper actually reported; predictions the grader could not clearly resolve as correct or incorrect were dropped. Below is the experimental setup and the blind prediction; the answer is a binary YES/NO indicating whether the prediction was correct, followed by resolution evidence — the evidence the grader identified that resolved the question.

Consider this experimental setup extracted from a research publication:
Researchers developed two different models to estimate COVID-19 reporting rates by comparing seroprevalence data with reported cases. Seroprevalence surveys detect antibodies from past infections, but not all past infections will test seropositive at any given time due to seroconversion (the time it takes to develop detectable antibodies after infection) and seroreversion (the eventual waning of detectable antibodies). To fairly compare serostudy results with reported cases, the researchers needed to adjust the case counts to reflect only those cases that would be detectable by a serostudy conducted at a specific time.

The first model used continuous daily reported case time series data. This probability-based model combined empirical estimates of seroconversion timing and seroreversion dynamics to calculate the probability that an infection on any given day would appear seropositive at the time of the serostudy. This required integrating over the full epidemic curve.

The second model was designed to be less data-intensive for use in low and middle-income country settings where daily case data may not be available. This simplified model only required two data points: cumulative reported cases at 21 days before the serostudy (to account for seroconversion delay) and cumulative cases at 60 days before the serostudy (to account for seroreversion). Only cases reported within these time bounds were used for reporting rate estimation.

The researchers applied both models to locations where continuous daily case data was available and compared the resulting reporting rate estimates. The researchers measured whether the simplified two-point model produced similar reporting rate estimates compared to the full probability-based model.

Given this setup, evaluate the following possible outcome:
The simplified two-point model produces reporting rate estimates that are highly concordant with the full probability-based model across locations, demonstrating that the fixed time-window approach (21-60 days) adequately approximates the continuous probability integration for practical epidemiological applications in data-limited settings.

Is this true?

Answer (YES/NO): YES